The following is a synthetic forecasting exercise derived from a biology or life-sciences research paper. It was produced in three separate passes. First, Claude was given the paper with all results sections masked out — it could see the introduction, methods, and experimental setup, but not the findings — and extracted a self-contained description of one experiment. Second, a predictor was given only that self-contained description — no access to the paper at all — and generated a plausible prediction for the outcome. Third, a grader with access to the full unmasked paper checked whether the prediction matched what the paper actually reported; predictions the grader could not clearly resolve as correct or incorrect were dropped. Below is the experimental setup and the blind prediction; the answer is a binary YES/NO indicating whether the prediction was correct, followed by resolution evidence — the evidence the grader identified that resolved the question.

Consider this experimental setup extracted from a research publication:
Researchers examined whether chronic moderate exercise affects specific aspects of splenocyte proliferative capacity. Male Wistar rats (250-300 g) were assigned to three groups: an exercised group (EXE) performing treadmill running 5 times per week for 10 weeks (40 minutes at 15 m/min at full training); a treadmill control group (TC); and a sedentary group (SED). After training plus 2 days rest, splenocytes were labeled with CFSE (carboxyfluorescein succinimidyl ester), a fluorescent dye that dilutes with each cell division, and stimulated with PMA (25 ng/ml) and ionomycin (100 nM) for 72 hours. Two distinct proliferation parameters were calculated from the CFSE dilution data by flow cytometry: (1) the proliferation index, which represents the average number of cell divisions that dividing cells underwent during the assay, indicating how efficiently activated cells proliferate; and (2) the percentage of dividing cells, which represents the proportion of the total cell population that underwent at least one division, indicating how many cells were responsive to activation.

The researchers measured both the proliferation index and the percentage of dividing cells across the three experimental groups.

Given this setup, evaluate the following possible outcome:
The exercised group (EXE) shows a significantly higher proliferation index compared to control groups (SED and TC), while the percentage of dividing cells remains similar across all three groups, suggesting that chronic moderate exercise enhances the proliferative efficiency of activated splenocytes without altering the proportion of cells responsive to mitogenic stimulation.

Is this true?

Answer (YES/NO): NO